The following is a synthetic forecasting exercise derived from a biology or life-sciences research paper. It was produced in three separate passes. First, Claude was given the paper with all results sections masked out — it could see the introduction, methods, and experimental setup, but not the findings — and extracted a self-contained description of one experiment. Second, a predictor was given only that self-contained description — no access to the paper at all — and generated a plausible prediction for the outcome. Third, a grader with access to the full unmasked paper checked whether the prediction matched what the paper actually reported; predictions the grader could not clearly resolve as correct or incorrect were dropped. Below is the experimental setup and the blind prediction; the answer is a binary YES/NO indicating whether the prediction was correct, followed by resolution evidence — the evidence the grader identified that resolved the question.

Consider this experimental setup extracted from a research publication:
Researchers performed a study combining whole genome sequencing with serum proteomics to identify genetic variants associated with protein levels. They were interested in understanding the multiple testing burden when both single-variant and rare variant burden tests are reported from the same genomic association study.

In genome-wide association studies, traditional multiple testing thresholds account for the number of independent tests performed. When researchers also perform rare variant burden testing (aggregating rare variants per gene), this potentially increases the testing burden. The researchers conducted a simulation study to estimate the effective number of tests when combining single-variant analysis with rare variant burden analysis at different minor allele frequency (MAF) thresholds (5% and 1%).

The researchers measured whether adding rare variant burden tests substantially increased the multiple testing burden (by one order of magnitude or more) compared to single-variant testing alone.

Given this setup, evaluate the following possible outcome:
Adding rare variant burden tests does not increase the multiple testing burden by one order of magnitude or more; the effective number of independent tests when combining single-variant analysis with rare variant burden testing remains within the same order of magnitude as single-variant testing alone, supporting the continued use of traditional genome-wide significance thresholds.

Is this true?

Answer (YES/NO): YES